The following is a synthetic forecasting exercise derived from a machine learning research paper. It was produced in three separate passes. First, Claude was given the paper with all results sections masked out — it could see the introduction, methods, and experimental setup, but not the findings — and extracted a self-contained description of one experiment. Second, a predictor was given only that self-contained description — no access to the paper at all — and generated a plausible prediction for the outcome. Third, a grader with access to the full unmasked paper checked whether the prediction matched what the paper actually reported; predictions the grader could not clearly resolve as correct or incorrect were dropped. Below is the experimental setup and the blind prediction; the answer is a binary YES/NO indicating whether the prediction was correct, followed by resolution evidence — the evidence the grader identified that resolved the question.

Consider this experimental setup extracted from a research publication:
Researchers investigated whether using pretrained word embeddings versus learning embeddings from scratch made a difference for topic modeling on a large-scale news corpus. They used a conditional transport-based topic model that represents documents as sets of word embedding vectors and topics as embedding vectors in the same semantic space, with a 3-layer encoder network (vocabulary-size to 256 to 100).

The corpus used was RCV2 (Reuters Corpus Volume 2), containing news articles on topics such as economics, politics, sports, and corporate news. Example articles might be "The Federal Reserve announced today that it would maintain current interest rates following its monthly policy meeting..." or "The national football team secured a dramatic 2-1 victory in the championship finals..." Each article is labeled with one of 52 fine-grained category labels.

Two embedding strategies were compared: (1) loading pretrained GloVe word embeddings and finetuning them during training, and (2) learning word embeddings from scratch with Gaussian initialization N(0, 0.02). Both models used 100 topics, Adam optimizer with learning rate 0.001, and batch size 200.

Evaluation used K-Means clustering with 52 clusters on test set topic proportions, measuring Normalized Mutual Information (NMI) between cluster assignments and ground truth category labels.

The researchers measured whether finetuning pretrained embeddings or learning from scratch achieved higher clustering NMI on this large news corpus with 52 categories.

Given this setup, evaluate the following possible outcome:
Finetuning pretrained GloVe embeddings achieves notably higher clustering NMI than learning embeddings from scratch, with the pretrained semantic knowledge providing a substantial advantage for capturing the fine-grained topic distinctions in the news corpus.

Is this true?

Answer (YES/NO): NO